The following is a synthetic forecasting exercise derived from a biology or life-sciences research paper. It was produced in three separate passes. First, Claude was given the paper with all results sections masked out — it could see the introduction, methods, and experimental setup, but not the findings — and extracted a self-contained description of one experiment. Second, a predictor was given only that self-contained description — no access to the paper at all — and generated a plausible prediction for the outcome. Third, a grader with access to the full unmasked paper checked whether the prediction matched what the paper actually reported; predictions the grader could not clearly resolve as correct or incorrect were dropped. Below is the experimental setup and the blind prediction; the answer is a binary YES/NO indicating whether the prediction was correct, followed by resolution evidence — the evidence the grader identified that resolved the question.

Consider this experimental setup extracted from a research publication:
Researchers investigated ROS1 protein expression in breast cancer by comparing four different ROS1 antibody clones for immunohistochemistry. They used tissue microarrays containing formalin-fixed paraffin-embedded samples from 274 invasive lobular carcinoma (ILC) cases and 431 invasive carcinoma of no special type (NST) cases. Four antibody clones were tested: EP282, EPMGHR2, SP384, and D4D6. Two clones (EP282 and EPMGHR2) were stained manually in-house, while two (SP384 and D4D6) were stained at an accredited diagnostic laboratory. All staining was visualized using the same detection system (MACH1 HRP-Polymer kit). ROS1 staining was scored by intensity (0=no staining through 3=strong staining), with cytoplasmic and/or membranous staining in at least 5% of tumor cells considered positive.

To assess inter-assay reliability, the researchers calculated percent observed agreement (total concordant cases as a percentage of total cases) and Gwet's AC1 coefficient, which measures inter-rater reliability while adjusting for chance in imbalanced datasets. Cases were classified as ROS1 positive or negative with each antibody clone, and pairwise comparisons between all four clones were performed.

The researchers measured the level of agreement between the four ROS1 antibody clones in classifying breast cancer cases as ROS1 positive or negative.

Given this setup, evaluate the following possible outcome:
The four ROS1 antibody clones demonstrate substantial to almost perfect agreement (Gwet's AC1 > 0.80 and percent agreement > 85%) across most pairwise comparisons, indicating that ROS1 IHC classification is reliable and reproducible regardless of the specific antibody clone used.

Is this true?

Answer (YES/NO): NO